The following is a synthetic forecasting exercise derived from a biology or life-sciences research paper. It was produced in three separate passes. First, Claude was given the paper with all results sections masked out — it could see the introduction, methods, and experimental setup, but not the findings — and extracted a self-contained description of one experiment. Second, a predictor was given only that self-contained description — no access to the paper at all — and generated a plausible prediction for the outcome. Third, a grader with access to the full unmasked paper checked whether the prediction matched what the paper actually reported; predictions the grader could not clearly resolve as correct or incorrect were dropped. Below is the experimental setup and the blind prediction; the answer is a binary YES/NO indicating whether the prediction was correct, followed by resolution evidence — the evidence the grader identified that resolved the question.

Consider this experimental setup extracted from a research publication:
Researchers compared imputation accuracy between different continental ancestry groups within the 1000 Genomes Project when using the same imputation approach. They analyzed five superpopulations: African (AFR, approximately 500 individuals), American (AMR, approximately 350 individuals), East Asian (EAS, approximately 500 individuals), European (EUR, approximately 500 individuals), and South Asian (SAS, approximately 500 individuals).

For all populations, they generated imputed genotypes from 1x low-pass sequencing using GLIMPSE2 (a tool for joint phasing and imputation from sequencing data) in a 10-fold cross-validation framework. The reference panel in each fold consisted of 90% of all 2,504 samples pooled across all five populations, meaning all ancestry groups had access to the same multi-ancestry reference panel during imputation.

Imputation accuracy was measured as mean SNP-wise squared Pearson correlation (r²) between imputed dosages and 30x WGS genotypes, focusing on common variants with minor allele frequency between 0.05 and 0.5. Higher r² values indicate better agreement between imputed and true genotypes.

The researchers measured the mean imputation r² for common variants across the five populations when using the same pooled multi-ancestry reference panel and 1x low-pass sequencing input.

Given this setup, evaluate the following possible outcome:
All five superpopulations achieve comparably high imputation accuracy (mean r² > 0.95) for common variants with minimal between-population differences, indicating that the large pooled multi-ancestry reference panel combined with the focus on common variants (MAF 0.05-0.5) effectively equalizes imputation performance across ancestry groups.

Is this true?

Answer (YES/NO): NO